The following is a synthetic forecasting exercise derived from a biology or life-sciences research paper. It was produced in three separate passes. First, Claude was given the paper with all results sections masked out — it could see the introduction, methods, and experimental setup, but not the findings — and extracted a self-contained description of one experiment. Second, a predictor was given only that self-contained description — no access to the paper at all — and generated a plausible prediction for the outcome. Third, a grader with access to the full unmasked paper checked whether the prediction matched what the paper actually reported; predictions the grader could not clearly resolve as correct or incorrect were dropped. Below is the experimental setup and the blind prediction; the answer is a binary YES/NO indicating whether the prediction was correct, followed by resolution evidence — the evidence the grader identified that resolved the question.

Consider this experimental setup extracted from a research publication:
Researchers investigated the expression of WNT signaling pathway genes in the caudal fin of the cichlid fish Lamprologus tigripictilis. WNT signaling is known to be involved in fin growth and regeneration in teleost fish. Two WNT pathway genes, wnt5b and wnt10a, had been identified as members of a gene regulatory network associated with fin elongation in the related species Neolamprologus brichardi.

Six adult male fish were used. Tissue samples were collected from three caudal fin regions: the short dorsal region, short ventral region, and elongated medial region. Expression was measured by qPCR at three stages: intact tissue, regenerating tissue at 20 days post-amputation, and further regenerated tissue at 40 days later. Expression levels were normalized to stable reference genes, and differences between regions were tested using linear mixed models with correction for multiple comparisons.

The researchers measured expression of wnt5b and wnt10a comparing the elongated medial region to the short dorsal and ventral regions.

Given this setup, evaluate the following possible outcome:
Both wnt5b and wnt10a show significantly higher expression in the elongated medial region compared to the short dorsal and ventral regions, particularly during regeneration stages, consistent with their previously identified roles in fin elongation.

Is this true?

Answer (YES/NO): NO